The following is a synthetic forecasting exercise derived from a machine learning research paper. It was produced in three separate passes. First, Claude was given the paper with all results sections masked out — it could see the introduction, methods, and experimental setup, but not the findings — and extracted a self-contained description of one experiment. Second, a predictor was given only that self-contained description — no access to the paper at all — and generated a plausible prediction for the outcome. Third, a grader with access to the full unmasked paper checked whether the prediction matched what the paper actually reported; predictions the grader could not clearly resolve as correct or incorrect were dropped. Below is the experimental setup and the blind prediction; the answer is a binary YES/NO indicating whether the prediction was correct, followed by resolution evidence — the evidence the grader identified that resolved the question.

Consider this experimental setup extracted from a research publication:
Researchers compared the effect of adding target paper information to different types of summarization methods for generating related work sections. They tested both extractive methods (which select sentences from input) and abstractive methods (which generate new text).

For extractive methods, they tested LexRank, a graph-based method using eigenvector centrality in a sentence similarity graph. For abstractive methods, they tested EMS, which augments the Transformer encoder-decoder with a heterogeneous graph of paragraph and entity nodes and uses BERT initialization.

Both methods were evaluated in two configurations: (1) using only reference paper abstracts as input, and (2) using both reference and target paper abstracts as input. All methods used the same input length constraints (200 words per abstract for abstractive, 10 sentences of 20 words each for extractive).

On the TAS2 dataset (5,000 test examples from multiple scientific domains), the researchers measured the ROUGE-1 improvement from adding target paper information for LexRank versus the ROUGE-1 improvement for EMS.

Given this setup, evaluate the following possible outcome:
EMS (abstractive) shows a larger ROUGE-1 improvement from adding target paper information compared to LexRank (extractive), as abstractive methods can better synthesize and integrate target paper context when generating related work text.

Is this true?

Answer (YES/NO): NO